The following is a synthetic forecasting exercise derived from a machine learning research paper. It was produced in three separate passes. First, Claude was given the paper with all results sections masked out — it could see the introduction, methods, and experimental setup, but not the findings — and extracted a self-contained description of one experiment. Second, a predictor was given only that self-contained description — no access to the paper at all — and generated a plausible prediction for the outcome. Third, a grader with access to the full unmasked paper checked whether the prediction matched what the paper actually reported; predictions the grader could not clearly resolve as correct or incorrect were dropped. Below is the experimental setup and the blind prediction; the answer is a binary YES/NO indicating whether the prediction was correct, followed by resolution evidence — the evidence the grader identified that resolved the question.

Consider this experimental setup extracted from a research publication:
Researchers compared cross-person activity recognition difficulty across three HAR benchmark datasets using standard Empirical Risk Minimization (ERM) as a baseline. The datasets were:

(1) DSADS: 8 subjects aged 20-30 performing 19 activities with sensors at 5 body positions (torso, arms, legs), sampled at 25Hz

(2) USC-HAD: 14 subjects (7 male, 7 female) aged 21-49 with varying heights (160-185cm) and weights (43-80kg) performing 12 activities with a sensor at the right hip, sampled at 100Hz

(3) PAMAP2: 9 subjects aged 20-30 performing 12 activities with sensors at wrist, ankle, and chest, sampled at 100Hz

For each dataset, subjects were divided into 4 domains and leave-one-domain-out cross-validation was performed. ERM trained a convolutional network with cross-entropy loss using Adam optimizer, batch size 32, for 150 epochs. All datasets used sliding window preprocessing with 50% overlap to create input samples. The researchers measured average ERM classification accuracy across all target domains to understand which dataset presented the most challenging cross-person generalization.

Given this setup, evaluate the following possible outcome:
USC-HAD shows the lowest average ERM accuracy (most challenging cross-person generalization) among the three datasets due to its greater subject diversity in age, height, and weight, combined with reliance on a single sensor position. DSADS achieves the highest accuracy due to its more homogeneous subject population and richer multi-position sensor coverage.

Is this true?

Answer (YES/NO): YES